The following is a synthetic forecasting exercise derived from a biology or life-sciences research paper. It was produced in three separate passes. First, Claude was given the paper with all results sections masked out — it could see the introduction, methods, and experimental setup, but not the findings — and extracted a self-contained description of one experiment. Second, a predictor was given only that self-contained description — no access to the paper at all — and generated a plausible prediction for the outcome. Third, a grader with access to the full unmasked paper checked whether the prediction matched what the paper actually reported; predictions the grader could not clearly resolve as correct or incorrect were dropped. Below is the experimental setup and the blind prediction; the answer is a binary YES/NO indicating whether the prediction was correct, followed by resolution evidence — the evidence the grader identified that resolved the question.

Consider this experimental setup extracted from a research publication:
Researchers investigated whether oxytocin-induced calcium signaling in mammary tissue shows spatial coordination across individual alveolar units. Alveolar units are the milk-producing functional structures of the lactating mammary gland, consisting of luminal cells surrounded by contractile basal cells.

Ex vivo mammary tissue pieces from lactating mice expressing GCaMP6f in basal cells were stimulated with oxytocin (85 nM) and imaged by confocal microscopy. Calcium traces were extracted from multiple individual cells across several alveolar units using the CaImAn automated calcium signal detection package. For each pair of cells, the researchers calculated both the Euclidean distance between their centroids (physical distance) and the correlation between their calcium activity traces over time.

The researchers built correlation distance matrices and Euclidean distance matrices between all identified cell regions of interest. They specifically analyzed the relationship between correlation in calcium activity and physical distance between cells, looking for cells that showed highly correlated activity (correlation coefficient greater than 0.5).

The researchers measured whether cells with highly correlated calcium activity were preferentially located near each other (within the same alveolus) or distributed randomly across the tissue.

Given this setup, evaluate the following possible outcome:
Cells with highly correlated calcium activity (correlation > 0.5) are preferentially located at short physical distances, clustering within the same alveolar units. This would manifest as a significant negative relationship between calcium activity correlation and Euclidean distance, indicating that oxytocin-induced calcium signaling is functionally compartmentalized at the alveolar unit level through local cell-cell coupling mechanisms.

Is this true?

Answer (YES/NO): YES